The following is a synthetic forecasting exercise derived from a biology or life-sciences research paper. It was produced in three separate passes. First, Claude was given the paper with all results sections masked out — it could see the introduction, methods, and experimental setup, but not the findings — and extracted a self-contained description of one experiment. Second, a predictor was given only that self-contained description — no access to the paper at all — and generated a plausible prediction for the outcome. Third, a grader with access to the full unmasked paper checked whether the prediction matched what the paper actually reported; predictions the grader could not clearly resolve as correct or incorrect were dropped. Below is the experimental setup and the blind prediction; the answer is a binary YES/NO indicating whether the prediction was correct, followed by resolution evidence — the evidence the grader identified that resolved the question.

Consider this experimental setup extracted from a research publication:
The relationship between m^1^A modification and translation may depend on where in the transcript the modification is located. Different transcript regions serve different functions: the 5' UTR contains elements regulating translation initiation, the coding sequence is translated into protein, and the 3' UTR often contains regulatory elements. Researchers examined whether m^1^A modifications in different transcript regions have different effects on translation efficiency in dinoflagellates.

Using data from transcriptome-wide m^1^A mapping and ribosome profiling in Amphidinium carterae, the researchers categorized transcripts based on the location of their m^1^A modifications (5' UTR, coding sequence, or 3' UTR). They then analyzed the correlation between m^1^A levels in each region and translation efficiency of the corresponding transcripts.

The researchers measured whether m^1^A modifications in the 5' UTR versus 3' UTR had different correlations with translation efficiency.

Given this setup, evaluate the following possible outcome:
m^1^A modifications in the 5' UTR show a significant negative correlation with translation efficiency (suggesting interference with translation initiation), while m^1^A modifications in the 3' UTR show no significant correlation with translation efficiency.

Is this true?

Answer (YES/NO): NO